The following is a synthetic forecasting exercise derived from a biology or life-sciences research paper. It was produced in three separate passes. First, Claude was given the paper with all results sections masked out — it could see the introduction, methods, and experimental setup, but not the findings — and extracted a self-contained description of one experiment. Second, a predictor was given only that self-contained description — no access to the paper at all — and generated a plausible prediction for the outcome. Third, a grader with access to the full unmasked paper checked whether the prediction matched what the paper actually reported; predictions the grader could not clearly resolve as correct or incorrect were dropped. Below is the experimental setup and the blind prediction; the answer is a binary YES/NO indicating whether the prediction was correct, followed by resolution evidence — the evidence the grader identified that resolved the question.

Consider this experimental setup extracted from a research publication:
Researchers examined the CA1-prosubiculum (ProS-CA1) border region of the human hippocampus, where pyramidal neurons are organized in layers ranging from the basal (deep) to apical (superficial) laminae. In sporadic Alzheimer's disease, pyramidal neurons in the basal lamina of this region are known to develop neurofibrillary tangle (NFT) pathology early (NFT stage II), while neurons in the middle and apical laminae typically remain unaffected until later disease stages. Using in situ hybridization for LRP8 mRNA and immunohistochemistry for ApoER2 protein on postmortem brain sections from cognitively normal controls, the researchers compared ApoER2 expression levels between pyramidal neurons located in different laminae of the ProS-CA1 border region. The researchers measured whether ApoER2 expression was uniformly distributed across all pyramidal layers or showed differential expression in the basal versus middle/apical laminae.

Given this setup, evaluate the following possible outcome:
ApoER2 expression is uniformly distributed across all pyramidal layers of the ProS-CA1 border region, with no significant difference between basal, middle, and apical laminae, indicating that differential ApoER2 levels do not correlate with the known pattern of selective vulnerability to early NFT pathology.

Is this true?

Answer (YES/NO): NO